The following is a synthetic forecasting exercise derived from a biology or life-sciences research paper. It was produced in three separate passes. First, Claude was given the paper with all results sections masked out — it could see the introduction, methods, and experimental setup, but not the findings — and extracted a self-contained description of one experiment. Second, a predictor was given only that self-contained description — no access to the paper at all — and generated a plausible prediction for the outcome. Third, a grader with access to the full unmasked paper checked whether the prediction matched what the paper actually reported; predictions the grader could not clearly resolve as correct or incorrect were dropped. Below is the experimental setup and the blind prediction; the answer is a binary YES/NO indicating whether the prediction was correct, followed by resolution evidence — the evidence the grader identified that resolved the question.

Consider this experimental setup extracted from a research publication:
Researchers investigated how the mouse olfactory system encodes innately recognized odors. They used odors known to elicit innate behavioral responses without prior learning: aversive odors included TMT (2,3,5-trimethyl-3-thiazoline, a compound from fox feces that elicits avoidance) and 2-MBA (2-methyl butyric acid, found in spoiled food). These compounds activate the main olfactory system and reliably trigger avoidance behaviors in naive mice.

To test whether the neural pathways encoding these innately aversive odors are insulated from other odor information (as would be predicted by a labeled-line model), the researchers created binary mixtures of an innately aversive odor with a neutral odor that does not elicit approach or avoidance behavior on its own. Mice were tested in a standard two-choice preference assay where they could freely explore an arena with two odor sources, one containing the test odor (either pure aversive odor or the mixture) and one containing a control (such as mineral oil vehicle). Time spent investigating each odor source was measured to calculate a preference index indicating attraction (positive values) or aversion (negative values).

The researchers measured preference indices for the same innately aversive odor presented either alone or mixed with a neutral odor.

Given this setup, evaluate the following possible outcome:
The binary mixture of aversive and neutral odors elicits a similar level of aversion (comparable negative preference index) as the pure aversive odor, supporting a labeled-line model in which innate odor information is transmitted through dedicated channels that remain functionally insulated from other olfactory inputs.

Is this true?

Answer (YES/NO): NO